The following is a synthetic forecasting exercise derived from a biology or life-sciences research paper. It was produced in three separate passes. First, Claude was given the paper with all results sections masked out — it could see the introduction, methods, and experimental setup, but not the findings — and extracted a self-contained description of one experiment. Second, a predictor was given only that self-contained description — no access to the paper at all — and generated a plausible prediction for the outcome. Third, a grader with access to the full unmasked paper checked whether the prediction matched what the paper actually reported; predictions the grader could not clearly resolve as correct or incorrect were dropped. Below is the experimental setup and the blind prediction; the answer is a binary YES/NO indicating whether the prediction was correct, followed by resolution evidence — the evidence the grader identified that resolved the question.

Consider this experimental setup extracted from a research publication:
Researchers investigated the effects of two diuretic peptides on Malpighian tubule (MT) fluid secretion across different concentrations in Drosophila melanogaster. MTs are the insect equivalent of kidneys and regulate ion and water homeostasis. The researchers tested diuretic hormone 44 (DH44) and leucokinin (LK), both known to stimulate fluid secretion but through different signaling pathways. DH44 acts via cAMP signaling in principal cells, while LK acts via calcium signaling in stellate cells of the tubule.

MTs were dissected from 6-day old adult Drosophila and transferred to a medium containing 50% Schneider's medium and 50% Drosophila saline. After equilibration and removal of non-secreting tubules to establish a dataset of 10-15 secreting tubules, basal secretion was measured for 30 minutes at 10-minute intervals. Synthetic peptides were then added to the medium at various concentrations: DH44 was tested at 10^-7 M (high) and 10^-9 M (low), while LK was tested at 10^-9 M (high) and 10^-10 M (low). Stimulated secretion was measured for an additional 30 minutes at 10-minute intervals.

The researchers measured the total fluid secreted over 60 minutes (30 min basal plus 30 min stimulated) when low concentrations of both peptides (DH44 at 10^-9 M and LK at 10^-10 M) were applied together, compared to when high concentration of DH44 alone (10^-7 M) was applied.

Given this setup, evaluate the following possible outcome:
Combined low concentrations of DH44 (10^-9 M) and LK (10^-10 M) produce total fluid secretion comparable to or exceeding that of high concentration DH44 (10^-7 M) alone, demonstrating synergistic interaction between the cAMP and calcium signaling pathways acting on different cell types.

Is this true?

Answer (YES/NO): NO